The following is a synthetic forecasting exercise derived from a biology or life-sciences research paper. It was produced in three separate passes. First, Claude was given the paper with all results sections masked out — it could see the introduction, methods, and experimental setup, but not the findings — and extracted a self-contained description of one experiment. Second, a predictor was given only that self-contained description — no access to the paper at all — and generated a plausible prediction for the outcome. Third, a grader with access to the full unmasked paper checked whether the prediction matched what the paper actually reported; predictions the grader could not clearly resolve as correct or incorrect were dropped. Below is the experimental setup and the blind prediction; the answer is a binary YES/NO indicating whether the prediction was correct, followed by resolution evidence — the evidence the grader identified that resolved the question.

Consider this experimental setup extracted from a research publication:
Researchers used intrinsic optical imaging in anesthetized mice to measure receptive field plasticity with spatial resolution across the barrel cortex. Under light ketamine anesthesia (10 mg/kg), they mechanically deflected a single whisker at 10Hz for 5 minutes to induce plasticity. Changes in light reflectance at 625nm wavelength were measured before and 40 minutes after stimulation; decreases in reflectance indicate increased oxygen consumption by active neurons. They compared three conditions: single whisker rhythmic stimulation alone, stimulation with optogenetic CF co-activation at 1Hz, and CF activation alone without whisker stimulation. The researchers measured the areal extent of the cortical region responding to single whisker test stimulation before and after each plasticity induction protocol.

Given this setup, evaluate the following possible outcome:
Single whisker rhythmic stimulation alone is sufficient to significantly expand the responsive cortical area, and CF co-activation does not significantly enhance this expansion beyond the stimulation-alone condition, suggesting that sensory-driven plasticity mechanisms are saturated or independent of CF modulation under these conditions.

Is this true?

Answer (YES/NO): NO